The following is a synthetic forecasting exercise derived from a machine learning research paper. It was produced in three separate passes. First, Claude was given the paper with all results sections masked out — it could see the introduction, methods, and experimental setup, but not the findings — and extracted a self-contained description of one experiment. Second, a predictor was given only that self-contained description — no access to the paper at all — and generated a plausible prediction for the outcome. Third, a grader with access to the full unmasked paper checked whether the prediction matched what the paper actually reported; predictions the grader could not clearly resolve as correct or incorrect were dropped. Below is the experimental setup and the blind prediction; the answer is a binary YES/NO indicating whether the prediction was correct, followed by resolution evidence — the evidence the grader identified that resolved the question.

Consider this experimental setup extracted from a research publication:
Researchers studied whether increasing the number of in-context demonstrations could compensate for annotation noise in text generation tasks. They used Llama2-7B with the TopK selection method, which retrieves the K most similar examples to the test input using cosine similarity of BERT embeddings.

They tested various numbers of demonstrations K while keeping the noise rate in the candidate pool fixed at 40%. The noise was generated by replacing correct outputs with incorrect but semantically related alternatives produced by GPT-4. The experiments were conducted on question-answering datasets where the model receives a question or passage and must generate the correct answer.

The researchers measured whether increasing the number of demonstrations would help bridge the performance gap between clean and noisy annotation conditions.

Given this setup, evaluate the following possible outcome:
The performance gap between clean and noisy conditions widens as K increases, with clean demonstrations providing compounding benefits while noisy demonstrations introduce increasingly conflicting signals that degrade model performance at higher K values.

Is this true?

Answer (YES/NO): YES